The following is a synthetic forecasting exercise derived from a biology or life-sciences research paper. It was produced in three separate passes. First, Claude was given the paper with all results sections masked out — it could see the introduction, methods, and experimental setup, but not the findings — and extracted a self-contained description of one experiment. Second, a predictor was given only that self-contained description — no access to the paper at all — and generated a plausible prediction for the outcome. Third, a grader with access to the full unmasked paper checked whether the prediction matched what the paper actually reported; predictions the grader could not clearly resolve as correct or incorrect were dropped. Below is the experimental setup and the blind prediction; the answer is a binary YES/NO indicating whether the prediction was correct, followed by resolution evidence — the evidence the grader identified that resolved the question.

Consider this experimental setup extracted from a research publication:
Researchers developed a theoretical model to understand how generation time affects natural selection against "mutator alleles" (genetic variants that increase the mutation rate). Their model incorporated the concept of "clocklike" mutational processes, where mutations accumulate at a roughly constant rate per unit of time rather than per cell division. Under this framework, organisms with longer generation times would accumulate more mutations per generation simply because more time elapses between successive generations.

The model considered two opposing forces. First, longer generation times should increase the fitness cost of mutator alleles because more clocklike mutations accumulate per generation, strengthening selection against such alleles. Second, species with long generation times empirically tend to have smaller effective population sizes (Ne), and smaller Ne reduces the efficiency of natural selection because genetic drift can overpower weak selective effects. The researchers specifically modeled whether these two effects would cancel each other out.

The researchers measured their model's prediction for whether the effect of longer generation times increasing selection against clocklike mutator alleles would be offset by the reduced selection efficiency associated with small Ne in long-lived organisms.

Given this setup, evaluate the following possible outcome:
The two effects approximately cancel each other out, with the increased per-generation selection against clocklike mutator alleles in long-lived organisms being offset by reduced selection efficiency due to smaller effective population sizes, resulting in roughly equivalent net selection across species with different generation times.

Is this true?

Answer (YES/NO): NO